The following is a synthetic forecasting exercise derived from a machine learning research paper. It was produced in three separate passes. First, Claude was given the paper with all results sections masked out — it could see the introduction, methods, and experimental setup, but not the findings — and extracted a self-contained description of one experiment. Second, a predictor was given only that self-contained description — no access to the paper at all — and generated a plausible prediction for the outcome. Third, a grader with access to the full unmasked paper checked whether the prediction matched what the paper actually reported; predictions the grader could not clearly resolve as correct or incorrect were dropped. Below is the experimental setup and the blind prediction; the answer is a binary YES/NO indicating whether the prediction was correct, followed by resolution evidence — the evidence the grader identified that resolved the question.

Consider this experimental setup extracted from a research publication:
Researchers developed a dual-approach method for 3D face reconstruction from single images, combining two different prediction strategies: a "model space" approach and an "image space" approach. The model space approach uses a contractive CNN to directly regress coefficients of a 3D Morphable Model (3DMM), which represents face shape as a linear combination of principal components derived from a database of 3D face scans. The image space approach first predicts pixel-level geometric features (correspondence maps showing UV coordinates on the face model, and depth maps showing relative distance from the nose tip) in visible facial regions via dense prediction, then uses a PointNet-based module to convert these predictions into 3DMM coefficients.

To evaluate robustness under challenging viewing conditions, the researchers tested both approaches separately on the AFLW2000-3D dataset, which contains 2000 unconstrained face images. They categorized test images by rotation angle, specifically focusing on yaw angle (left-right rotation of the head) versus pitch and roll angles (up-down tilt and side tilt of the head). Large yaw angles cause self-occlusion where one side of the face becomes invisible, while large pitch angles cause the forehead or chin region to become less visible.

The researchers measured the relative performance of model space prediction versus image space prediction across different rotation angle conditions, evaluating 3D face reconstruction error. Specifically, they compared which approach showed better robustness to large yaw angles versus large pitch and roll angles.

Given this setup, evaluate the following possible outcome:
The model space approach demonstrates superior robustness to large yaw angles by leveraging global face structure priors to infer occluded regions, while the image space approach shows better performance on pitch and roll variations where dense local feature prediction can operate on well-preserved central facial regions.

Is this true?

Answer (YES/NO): YES